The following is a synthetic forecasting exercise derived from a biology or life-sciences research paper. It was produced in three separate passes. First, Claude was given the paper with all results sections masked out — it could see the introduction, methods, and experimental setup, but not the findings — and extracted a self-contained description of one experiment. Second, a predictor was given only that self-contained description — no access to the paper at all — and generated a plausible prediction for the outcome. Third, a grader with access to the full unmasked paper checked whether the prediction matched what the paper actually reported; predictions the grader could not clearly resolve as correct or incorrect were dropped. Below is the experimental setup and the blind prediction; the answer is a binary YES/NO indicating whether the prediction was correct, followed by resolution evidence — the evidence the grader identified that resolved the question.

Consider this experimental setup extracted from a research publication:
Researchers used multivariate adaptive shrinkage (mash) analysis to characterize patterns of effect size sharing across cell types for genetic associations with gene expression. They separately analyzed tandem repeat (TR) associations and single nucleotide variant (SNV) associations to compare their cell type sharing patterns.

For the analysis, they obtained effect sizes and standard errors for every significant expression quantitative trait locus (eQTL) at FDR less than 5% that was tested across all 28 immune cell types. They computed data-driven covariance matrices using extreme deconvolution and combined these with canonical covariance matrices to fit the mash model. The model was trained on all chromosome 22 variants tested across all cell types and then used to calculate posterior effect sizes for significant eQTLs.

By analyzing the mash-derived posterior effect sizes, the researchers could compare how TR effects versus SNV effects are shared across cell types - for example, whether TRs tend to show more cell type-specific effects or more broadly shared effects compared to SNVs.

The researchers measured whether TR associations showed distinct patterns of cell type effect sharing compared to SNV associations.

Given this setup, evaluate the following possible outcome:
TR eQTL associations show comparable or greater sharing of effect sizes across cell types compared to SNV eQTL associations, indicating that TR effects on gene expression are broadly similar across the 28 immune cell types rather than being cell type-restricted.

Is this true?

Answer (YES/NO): YES